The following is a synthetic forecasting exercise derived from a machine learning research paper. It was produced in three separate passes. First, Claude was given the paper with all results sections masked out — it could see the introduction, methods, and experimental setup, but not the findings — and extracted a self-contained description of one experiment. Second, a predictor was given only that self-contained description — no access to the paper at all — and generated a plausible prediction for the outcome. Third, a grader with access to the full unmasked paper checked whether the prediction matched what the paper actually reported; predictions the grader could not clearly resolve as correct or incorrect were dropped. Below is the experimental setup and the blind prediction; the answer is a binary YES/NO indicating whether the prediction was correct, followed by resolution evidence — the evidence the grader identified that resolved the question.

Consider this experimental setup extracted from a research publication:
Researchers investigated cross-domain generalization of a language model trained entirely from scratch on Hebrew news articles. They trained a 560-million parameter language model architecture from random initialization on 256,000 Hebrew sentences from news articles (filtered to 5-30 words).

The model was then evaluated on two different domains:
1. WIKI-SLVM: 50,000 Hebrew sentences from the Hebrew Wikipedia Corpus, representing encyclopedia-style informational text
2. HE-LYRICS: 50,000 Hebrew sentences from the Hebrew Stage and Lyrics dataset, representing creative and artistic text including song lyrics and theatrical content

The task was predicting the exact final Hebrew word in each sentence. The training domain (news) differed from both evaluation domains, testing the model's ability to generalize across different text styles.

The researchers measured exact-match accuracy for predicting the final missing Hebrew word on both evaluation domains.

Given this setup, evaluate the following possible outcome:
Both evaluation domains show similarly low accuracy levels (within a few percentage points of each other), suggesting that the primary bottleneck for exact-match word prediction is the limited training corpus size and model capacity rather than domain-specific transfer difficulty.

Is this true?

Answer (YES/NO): YES